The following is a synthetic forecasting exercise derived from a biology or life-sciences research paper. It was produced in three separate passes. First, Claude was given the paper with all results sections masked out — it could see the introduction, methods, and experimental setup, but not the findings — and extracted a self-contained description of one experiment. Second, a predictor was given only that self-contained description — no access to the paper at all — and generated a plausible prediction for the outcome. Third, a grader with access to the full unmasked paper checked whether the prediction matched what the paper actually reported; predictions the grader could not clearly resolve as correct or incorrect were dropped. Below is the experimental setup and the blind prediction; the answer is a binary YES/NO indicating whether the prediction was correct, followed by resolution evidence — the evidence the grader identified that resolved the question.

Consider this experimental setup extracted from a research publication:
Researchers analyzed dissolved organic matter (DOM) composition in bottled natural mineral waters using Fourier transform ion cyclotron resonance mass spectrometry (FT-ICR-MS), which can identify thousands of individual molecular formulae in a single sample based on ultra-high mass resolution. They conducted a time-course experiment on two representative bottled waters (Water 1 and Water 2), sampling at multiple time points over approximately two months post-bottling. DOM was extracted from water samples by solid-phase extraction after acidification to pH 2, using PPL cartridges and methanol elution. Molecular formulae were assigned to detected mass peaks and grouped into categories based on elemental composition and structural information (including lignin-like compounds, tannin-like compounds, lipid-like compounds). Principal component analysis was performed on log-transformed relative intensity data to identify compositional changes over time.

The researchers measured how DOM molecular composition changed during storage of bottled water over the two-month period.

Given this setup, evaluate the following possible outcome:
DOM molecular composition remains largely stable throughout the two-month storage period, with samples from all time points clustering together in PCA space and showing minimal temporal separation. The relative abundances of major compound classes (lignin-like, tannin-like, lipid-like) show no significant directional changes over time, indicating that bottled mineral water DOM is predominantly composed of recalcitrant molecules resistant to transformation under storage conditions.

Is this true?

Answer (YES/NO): NO